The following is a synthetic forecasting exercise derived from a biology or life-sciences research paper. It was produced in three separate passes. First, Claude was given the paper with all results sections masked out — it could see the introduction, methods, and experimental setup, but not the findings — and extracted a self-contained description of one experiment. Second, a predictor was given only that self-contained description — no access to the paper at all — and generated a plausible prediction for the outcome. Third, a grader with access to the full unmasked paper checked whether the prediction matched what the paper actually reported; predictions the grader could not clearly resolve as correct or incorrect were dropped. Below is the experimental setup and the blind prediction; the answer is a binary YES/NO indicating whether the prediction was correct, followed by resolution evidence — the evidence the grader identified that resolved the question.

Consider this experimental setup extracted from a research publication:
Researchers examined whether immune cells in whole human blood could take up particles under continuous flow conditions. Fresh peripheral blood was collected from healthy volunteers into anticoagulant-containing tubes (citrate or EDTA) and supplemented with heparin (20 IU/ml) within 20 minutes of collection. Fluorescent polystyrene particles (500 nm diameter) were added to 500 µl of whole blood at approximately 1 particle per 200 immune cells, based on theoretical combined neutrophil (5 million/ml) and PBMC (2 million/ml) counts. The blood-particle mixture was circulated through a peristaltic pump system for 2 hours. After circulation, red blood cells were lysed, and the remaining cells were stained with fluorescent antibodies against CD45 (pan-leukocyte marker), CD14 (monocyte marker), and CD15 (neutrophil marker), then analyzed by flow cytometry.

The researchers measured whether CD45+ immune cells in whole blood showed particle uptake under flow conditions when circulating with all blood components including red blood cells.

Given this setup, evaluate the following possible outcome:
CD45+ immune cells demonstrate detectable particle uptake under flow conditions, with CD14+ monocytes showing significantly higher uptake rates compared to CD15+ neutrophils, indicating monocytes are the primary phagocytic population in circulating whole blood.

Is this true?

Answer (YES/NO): NO